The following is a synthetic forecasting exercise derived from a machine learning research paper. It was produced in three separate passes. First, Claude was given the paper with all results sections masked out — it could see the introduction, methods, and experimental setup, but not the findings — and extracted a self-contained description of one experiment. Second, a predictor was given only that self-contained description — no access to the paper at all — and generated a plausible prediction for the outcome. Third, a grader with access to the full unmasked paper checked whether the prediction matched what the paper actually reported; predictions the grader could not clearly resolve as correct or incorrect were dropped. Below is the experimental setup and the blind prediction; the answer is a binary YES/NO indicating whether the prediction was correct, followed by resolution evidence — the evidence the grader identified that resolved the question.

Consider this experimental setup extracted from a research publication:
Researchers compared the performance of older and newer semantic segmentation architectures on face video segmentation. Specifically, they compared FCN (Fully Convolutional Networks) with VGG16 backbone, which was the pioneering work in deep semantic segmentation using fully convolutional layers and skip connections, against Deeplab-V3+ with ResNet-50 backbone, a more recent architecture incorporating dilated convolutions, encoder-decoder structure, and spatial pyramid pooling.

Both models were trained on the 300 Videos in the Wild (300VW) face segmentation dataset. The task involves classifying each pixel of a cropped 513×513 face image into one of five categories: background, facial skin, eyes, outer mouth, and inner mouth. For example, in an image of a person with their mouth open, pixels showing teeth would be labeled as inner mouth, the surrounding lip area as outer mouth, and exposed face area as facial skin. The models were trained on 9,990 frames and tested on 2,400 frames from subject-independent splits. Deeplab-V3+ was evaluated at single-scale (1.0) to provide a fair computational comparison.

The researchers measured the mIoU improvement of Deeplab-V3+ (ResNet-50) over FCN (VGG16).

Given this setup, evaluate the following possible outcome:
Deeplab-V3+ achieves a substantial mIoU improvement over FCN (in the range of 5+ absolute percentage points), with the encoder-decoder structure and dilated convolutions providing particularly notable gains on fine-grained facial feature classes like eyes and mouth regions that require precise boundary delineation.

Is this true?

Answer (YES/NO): NO